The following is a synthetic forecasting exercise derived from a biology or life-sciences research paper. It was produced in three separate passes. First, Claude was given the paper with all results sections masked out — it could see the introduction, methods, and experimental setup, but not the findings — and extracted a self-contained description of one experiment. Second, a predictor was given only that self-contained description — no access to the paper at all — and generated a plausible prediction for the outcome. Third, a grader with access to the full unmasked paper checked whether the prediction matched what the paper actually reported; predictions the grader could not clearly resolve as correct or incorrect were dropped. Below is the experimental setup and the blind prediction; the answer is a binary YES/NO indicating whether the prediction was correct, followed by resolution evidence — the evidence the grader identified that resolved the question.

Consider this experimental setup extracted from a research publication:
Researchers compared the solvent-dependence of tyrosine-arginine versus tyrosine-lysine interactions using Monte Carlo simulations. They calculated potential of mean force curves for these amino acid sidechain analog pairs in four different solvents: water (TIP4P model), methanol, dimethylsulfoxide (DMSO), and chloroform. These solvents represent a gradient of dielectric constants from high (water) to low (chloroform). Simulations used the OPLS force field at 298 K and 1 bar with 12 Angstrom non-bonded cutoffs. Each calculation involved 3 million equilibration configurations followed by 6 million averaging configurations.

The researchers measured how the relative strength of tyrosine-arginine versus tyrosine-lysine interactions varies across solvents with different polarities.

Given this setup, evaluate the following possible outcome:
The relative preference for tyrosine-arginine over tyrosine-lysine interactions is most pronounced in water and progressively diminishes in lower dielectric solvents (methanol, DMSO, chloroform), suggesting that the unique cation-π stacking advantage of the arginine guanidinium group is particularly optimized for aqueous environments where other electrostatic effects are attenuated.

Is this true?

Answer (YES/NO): NO